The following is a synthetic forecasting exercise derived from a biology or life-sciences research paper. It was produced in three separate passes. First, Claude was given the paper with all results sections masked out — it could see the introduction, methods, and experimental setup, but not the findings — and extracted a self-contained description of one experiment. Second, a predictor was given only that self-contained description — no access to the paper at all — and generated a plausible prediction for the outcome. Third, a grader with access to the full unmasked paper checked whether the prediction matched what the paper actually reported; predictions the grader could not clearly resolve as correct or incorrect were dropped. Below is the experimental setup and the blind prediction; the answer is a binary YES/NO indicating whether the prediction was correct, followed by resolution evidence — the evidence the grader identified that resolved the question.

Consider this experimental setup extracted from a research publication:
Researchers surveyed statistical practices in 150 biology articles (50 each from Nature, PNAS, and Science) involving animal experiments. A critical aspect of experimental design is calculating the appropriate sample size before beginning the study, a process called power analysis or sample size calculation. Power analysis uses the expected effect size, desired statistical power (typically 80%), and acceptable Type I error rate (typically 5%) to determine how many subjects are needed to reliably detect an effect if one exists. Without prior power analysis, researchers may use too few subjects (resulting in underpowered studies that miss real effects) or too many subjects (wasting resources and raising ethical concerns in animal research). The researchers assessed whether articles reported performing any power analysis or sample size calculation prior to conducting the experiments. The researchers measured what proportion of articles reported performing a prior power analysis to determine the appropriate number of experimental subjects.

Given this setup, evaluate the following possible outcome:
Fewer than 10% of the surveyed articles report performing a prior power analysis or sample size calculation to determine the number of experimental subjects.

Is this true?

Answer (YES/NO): YES